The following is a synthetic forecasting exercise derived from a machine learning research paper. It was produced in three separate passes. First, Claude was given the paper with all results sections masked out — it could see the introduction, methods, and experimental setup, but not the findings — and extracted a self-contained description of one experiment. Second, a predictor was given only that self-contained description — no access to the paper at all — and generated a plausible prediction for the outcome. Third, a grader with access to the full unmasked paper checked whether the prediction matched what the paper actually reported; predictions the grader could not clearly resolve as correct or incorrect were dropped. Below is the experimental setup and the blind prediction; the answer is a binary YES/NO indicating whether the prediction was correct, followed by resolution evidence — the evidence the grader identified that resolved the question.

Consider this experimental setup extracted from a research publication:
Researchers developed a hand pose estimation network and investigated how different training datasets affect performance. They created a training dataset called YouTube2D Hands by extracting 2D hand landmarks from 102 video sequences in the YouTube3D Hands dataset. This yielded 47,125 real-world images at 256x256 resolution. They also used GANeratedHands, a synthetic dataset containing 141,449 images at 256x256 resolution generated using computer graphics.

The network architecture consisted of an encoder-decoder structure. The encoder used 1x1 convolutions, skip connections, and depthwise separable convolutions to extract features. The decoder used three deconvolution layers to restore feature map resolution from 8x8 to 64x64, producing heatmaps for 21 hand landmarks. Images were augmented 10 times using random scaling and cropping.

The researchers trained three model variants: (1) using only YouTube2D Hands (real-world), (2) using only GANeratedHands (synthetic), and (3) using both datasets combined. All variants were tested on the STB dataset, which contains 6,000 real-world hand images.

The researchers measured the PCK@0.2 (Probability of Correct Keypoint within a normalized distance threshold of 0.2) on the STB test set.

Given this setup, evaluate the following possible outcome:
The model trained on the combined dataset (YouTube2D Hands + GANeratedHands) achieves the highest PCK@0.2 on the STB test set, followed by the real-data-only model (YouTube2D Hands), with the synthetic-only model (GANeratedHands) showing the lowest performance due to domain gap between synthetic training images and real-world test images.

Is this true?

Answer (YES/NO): YES